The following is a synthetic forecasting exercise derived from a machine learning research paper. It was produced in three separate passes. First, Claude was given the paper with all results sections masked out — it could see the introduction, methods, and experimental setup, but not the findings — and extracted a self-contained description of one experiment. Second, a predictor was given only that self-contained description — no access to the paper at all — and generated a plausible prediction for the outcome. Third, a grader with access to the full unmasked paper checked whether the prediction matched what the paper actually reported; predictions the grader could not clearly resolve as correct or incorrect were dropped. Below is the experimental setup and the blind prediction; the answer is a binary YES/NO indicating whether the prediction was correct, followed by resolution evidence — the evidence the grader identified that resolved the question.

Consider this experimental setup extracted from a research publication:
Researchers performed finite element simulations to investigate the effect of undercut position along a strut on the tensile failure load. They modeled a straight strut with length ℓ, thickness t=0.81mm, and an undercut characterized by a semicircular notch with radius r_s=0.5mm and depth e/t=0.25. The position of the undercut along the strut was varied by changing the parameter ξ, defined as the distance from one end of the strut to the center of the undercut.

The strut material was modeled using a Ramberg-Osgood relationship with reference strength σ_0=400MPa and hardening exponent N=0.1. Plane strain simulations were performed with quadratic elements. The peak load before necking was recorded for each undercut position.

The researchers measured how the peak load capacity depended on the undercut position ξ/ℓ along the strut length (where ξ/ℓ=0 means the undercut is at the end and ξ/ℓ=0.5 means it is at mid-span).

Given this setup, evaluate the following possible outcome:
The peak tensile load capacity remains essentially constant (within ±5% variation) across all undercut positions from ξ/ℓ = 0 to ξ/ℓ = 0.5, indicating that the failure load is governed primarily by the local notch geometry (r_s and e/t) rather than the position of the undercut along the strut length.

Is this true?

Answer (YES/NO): YES